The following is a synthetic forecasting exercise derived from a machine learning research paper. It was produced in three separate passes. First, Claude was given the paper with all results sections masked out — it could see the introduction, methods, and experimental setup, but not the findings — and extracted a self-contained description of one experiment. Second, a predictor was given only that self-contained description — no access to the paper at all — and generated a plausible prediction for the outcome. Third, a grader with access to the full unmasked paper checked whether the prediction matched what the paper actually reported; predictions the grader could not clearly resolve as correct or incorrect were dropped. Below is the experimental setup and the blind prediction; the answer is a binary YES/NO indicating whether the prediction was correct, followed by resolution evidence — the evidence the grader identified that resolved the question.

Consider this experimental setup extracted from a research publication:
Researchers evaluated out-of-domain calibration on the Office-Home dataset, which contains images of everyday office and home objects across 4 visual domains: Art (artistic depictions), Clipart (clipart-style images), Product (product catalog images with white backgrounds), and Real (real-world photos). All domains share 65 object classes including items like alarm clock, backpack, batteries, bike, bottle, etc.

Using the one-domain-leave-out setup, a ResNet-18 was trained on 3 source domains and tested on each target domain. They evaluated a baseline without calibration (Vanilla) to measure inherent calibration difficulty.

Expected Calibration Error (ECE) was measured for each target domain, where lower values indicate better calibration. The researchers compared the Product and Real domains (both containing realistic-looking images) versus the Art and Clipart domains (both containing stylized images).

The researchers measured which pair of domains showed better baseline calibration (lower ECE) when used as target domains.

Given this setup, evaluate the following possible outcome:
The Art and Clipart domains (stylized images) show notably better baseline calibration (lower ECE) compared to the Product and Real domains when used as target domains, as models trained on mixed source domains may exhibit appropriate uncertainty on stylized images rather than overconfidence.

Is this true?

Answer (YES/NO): NO